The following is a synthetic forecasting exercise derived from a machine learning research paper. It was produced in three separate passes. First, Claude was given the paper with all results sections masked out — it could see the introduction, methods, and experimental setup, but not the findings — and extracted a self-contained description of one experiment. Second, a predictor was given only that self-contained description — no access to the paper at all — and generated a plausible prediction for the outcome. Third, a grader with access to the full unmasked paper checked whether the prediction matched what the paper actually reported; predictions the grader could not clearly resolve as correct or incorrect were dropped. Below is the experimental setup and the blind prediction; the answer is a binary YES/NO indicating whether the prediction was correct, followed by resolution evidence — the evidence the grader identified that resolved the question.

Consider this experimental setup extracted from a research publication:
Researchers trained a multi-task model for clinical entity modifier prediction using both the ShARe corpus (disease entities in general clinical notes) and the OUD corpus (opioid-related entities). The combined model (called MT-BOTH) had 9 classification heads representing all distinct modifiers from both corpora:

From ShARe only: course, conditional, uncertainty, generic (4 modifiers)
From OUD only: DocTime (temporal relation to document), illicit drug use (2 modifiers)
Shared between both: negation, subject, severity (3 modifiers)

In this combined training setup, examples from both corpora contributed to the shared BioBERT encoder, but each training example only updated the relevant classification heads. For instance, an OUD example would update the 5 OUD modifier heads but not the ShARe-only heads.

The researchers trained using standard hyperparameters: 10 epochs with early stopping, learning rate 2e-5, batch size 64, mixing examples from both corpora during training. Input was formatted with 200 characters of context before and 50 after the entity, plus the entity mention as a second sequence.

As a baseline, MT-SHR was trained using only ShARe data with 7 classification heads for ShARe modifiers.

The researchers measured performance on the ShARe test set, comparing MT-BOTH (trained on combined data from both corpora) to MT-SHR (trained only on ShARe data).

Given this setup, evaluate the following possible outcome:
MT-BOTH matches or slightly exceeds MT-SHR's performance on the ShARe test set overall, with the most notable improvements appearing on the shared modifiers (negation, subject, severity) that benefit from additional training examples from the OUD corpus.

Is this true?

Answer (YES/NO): NO